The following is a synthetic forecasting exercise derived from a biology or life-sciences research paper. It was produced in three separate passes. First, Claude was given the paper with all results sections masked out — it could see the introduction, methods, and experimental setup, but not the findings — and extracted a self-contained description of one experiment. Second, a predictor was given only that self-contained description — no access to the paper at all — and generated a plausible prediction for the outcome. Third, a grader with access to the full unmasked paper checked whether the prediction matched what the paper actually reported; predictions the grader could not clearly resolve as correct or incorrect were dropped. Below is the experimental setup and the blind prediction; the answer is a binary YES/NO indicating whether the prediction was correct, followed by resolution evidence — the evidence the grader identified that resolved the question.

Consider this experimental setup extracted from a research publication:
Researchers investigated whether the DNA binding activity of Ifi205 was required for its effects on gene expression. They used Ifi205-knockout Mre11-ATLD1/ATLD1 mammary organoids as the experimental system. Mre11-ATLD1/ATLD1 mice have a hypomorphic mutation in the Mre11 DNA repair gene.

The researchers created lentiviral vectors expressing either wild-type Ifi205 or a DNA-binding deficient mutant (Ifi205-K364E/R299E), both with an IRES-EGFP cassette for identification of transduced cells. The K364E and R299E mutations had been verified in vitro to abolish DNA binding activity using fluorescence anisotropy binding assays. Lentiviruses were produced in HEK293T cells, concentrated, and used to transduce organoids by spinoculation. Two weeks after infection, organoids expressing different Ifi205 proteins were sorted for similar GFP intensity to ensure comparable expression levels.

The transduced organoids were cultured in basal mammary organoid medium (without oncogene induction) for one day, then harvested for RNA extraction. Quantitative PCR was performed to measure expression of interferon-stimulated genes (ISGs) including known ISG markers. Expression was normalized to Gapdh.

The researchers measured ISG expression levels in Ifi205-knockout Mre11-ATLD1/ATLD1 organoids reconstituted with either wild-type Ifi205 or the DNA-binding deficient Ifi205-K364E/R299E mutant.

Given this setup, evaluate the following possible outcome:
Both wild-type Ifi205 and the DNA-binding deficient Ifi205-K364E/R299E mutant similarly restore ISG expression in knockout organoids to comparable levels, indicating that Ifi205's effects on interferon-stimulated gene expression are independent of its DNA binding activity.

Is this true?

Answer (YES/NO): NO